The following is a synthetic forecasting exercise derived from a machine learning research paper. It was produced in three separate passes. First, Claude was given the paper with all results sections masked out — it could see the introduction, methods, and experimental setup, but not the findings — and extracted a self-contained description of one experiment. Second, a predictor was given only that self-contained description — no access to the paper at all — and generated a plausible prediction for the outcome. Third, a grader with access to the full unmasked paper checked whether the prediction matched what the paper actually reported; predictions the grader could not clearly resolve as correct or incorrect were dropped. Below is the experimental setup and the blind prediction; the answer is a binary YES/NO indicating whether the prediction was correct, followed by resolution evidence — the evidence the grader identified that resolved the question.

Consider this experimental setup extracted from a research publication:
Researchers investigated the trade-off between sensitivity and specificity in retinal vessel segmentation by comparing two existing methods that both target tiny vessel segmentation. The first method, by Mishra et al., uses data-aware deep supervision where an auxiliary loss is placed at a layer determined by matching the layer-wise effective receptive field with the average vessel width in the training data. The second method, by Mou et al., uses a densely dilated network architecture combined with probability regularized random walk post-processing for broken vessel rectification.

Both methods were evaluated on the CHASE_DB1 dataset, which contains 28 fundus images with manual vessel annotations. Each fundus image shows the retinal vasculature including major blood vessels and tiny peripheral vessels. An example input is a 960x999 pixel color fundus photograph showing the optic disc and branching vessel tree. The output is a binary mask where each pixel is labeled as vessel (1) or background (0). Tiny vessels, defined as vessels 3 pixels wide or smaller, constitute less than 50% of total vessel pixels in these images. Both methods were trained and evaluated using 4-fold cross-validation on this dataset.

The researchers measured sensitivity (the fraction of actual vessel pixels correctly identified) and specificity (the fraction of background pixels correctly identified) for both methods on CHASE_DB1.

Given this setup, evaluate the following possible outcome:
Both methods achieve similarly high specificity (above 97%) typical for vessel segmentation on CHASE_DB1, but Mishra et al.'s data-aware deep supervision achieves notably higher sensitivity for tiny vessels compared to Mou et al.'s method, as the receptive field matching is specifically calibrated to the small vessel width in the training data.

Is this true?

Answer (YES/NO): NO